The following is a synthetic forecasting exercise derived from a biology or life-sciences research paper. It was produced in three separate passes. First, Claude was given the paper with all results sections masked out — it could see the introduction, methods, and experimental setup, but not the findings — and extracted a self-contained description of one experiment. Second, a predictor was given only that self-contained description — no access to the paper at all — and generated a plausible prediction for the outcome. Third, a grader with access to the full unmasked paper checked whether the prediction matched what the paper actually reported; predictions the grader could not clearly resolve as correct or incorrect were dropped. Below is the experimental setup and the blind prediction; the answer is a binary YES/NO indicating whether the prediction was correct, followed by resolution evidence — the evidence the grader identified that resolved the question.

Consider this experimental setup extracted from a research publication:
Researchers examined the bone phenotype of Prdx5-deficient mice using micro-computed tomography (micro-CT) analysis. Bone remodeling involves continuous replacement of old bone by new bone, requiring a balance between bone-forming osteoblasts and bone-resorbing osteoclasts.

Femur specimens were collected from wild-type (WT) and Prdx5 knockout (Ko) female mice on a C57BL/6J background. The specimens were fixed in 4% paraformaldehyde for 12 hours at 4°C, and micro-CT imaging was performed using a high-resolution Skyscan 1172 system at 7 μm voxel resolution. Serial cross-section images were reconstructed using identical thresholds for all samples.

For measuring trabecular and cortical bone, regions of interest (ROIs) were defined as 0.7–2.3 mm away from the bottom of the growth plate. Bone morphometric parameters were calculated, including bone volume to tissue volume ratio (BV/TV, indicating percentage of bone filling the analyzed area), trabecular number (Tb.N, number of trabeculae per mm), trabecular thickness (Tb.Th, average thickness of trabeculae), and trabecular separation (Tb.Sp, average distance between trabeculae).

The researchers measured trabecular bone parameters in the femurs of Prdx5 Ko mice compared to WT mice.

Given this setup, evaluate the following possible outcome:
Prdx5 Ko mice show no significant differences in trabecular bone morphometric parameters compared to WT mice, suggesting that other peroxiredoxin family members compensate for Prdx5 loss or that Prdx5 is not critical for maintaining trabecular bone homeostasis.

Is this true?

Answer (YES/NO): YES